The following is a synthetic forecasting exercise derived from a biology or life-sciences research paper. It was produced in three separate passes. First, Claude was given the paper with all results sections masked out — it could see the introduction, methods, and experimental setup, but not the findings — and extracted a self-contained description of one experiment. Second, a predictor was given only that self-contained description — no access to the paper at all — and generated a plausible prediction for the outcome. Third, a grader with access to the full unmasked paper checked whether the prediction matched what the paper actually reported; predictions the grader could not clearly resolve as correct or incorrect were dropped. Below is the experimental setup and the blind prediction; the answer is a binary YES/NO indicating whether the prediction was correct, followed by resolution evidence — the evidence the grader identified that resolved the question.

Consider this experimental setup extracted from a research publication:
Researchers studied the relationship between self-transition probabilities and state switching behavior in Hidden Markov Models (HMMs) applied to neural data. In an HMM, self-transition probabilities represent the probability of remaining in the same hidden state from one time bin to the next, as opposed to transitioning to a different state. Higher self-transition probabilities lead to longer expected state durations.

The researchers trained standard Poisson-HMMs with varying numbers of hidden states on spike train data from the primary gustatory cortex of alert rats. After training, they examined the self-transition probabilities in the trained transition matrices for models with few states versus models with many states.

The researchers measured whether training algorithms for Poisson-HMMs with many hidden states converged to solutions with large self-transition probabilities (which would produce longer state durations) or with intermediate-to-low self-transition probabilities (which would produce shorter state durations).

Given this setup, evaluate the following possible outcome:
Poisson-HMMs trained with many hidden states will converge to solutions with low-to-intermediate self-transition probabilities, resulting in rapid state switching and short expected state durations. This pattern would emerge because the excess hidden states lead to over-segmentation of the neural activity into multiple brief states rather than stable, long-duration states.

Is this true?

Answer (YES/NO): YES